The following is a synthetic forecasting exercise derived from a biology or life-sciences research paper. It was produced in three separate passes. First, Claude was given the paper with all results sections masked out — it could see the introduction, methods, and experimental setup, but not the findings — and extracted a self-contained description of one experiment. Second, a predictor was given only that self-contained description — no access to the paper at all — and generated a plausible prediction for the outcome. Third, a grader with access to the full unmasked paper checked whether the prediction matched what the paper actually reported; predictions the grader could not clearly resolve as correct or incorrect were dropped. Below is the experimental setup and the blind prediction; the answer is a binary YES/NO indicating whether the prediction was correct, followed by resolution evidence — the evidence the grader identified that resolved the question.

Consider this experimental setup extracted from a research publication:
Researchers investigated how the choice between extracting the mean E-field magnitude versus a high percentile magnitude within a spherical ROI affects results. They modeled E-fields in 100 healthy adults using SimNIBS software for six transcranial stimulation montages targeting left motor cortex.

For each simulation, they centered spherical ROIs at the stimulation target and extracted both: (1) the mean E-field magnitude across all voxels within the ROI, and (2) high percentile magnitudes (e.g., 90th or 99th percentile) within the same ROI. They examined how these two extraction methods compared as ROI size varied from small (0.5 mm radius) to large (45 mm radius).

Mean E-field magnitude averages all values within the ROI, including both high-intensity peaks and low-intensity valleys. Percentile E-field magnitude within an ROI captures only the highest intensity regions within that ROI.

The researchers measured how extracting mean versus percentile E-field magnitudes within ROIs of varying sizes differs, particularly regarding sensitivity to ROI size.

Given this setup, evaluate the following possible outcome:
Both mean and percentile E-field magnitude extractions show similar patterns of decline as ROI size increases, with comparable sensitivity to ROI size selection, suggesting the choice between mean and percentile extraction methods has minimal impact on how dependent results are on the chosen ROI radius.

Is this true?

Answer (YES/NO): NO